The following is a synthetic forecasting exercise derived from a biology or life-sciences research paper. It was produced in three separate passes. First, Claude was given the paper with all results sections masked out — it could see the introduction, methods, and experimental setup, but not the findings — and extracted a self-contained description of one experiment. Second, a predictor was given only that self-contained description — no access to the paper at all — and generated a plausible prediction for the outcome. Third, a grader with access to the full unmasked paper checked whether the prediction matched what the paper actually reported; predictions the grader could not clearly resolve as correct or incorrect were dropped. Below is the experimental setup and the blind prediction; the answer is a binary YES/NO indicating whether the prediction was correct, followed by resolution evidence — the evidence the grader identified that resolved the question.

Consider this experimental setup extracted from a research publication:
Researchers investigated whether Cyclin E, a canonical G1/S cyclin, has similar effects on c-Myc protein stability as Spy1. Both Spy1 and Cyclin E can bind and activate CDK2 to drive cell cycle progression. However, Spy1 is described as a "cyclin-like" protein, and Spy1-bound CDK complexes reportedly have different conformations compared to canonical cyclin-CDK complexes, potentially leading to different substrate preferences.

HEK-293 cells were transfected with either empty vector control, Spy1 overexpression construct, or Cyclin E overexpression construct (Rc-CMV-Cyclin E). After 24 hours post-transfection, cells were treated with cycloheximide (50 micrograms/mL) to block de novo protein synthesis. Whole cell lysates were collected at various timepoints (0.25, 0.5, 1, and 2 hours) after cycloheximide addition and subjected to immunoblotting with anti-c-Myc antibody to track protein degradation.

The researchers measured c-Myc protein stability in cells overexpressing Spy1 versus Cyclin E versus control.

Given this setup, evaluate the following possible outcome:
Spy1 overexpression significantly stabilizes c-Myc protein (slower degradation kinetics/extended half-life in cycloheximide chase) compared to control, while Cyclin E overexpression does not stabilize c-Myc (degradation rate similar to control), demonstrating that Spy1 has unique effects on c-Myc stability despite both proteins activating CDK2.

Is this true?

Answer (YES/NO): NO